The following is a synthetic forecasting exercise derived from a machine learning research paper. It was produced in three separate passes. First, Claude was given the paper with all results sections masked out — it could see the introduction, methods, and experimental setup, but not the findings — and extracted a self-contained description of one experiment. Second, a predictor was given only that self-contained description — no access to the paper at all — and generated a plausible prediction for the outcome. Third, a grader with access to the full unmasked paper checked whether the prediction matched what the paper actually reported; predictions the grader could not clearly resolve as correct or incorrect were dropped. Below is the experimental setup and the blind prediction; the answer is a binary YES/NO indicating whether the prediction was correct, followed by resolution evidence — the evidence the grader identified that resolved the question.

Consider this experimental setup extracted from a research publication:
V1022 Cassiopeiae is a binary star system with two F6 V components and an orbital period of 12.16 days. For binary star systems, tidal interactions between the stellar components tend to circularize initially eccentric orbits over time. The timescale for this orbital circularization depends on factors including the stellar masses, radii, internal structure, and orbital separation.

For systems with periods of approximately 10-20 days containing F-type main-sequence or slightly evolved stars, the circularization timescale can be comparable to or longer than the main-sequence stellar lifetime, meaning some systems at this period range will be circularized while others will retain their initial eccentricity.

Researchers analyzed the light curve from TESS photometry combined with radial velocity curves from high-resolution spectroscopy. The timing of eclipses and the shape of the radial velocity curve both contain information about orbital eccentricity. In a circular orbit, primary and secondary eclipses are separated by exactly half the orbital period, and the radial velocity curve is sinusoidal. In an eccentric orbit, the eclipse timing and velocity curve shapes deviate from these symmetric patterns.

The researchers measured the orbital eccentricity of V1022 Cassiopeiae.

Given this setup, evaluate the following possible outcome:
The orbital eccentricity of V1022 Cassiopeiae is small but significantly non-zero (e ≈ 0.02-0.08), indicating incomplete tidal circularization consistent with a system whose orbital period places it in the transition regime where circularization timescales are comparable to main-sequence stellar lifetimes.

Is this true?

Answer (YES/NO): NO